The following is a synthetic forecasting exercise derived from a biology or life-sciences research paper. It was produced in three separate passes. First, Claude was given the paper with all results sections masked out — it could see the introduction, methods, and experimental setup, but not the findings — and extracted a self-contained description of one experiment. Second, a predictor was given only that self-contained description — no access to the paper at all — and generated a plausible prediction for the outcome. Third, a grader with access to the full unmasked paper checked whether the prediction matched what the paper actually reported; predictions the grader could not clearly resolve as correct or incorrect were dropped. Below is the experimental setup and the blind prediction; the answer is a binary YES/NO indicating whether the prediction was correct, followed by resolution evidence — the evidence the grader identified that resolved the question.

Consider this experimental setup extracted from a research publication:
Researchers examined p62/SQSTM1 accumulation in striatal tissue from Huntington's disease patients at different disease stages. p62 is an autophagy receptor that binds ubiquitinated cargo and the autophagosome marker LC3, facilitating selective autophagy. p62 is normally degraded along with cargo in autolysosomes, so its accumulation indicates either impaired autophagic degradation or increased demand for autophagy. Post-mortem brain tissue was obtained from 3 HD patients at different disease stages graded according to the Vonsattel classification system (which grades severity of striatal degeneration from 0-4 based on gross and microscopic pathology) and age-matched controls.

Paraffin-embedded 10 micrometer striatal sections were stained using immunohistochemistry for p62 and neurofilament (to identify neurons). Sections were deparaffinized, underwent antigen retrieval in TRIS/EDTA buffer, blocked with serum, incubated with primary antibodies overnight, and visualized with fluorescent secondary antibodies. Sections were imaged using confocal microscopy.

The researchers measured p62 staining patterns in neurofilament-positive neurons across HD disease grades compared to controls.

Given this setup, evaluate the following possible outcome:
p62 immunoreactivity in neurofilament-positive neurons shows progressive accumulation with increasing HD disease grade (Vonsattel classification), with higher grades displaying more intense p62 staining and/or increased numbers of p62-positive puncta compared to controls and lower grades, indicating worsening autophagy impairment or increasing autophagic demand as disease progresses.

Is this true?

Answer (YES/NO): NO